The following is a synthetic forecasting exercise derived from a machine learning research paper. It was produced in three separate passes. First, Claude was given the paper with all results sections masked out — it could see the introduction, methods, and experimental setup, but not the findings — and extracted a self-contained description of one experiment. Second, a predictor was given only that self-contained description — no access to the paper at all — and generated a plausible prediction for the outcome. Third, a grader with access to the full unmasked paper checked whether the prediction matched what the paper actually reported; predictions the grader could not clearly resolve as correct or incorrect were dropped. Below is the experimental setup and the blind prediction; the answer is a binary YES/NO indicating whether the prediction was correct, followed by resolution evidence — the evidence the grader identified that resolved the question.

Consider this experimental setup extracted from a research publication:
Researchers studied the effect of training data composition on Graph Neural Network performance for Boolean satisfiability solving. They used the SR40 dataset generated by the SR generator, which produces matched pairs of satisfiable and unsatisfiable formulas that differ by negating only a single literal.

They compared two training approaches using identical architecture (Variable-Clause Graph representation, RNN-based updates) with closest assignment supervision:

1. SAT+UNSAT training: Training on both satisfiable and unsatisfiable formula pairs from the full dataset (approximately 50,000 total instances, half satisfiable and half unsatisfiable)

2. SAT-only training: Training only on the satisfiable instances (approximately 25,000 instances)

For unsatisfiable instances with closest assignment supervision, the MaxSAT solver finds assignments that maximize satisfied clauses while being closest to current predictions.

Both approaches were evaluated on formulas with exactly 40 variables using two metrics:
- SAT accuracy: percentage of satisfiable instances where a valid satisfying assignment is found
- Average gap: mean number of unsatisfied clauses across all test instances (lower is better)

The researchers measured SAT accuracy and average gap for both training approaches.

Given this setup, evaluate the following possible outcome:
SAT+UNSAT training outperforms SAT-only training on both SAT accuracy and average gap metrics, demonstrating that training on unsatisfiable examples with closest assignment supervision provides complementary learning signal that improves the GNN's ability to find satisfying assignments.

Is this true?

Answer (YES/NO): NO